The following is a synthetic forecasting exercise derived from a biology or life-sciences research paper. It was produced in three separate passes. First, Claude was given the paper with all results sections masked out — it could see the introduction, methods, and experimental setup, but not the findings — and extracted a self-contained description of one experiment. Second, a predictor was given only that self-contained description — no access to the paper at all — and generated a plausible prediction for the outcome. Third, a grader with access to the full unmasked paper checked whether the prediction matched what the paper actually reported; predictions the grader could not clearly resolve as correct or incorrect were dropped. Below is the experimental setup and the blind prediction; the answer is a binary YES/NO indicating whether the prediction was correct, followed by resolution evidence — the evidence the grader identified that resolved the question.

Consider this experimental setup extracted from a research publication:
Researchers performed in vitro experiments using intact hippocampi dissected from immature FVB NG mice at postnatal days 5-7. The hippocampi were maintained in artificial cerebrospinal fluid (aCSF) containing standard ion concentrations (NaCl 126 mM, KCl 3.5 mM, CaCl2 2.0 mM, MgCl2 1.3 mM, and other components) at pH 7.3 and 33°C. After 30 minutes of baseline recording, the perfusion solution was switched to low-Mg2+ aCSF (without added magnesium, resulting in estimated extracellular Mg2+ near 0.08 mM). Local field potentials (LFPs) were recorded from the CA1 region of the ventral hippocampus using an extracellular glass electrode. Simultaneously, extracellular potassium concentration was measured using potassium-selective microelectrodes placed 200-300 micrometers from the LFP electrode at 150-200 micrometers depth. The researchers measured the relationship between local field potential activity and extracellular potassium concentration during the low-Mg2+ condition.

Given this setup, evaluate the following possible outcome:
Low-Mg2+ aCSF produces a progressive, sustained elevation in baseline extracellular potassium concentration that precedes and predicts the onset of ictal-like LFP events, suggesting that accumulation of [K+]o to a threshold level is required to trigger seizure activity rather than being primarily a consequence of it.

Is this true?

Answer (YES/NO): NO